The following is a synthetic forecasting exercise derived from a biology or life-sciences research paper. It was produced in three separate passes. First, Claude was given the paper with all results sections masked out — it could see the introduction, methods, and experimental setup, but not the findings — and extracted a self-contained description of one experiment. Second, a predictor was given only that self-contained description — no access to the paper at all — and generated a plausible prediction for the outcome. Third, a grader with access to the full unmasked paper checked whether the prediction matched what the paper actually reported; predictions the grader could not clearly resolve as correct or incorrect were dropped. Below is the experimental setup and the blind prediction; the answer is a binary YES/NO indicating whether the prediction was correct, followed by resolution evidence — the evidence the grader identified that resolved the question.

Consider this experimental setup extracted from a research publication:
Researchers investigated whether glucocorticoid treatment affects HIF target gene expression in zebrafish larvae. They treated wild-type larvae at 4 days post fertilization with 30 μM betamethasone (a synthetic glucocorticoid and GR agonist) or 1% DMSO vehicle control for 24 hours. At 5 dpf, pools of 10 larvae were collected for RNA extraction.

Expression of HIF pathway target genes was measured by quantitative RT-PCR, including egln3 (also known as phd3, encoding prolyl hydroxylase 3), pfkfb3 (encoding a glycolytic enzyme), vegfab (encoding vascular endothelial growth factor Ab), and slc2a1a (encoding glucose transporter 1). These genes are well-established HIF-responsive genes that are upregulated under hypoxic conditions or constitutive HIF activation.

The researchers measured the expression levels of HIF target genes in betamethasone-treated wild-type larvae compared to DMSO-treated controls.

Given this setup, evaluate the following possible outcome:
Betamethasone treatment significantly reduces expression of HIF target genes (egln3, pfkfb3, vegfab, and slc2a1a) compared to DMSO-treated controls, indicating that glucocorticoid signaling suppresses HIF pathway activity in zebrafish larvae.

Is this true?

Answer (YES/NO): NO